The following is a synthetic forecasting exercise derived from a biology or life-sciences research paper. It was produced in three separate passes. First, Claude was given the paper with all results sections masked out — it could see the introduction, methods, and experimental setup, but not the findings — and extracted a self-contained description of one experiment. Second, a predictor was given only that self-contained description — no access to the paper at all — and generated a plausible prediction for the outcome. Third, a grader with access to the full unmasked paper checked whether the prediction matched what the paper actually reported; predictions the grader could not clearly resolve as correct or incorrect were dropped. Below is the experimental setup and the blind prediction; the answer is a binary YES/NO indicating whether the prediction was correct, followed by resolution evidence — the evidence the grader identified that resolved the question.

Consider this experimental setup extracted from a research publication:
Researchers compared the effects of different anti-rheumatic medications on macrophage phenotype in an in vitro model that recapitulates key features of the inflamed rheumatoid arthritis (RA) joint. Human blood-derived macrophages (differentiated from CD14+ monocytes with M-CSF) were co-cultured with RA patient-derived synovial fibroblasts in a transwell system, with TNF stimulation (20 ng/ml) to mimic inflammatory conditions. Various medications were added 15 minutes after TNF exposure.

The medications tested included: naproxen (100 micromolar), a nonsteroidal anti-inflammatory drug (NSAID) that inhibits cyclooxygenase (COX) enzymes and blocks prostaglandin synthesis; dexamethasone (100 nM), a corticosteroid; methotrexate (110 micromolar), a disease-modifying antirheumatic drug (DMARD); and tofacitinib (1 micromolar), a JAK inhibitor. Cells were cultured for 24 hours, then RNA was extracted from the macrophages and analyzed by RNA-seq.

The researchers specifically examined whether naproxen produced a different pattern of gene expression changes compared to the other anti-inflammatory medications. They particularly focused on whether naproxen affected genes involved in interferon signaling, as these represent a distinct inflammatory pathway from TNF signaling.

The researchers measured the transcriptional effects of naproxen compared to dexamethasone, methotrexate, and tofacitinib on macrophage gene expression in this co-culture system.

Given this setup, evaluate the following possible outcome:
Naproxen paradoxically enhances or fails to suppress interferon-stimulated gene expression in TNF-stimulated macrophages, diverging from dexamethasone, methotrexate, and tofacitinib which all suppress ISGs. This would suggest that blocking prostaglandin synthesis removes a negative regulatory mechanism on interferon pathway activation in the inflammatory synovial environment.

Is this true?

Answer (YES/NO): YES